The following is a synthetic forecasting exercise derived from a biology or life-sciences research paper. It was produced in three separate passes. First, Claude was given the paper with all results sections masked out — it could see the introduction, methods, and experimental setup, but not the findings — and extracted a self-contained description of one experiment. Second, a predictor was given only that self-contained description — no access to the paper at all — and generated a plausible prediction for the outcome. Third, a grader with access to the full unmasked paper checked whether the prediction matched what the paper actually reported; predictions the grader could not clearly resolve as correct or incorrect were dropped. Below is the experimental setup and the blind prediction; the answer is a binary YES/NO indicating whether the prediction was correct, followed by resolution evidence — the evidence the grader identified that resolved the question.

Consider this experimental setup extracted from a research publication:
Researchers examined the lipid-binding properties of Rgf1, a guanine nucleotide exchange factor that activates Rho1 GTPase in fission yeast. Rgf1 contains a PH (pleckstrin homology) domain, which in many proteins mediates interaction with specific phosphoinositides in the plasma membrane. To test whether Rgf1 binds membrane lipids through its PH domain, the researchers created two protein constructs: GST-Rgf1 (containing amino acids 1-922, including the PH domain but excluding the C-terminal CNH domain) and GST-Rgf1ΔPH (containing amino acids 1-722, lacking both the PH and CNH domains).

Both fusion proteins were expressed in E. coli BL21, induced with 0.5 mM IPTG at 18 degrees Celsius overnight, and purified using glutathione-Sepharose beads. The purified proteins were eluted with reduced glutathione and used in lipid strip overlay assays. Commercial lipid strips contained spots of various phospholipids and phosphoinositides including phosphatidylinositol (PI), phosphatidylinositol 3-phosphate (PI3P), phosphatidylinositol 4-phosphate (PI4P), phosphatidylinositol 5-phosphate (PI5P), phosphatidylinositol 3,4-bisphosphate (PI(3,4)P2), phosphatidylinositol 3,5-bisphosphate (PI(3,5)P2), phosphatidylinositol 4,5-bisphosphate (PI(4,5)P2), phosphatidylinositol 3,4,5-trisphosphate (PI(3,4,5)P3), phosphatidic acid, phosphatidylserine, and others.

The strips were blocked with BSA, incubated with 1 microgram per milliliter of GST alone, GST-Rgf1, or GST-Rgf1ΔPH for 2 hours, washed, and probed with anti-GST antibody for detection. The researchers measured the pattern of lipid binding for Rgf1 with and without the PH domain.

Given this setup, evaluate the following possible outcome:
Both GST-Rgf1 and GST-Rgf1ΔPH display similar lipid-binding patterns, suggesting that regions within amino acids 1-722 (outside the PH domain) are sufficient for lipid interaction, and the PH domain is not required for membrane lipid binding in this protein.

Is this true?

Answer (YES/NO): NO